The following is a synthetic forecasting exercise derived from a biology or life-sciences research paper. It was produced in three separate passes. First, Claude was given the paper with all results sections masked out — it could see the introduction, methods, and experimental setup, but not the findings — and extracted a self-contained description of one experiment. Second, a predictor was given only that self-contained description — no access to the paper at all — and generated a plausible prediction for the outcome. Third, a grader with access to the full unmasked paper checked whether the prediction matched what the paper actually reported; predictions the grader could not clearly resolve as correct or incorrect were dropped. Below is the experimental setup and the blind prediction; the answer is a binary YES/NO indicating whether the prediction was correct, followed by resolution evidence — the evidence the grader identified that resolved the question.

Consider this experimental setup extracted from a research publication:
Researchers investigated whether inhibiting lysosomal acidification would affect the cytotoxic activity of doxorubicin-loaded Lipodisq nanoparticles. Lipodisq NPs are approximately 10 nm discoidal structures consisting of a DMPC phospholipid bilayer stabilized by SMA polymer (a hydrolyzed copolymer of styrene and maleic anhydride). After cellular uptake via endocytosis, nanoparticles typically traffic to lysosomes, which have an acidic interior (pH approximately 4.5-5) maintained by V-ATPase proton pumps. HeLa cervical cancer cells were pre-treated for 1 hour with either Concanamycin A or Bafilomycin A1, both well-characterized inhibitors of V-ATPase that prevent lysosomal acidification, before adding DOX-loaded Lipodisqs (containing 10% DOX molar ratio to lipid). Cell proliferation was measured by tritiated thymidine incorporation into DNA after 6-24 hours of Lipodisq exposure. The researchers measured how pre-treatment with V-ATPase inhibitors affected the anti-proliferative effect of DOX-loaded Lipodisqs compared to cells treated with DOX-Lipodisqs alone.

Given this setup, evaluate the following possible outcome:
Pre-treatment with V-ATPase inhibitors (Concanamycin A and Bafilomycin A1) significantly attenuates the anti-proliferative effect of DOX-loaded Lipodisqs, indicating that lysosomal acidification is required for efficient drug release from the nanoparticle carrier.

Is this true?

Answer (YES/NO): YES